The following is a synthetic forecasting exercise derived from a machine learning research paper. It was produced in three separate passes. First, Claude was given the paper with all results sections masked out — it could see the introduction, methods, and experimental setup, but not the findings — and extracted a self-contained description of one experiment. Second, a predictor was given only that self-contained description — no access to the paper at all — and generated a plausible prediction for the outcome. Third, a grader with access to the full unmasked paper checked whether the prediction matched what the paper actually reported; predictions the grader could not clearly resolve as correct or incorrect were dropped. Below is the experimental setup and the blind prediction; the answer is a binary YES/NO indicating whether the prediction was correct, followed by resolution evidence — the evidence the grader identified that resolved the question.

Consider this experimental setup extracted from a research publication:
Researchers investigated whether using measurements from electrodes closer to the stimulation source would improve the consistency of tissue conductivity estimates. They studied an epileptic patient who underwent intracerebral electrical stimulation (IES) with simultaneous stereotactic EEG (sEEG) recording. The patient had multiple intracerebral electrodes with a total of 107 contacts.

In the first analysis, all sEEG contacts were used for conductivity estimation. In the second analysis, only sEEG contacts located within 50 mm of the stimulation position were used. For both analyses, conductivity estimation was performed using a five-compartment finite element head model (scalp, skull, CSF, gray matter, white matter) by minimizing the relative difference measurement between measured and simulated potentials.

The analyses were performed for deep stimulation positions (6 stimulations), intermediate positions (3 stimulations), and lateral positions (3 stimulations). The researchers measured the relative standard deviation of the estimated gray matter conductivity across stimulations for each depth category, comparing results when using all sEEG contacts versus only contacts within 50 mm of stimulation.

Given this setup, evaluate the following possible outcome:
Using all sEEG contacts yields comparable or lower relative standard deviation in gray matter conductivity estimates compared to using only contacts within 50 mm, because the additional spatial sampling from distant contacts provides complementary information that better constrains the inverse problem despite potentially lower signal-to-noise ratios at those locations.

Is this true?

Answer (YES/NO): NO